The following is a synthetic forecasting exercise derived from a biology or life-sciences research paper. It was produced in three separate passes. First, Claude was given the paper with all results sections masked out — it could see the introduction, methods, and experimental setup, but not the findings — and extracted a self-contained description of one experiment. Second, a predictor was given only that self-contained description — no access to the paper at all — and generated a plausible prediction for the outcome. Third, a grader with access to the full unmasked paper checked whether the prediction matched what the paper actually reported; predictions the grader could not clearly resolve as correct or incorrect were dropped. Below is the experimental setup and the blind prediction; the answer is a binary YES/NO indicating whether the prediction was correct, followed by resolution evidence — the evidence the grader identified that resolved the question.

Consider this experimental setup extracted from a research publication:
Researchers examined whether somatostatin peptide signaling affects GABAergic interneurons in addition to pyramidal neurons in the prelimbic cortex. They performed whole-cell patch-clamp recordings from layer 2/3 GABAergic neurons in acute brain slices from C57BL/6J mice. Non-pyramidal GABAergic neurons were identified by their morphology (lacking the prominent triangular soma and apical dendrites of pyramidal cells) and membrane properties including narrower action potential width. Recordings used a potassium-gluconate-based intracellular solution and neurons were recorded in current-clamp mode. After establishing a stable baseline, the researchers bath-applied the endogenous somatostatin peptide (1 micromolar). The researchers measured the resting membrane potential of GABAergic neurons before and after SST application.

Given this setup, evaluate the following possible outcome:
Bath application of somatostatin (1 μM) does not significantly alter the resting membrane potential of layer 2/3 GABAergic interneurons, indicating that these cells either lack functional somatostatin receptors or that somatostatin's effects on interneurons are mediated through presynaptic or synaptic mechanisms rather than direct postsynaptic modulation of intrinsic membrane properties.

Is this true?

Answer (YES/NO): NO